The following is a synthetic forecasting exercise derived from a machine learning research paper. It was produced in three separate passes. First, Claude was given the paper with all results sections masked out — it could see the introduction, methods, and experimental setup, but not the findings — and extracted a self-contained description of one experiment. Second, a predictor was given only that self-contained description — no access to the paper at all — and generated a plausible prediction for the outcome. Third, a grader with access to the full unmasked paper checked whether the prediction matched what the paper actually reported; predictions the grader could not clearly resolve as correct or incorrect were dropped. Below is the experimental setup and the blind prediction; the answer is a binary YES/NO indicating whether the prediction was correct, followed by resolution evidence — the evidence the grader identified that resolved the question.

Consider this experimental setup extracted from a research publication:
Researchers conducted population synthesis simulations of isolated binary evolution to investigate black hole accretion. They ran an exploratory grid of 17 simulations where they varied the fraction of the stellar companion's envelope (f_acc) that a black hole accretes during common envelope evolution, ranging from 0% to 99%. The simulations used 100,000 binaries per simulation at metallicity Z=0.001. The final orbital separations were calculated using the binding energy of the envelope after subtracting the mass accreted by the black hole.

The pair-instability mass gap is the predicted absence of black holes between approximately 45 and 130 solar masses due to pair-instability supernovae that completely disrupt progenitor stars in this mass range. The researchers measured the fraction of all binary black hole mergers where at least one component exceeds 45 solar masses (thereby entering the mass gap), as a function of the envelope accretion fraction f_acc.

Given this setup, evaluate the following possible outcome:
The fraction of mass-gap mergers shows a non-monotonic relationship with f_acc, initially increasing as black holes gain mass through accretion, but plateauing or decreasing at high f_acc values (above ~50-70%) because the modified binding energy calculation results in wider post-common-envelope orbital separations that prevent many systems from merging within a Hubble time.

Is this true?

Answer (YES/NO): NO